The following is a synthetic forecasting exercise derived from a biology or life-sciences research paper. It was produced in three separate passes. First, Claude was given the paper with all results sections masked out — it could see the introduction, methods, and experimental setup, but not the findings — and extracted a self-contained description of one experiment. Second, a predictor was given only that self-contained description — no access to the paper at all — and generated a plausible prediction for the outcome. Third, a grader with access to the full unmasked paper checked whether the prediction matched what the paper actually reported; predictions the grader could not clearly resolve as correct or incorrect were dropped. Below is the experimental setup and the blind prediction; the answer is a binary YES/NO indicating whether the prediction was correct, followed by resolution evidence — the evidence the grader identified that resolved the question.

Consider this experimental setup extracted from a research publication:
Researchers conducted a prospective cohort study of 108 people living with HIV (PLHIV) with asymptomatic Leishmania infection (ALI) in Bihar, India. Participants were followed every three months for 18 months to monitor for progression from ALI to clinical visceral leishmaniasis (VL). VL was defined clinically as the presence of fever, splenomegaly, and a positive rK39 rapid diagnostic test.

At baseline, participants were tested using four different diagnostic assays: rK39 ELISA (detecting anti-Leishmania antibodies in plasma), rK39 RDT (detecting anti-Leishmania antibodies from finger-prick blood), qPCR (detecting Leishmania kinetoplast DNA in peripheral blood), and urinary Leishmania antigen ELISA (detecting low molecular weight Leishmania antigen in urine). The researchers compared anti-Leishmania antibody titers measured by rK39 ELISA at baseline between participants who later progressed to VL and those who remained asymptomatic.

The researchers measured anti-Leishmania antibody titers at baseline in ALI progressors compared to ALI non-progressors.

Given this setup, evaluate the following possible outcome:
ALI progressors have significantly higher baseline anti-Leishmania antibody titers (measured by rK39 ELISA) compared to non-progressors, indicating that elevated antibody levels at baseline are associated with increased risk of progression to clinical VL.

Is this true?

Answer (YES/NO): YES